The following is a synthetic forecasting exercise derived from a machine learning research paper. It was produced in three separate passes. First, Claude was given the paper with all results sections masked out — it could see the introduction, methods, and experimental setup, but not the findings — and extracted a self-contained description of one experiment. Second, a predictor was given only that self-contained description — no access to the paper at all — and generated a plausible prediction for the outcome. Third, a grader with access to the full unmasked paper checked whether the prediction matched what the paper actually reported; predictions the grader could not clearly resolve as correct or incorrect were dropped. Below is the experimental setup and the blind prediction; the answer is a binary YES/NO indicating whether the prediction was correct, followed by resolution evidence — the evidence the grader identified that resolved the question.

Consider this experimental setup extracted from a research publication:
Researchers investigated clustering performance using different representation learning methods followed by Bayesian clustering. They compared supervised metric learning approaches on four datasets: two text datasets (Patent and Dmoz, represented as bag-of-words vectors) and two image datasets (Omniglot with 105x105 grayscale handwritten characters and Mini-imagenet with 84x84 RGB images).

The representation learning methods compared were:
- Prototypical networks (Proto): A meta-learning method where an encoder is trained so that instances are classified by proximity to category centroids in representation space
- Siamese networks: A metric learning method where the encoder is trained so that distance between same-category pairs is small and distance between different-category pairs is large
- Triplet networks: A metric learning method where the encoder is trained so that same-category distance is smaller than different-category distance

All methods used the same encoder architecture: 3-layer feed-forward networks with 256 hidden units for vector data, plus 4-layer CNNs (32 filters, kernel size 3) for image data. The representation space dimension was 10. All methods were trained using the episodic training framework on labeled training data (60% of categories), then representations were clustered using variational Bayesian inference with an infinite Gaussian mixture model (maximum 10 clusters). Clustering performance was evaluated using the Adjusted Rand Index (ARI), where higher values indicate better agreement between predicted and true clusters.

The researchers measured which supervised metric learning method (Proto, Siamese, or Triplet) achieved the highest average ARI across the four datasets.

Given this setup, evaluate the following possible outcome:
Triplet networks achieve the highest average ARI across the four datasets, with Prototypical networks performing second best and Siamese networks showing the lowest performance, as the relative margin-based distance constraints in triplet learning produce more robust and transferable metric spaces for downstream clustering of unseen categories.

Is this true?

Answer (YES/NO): NO